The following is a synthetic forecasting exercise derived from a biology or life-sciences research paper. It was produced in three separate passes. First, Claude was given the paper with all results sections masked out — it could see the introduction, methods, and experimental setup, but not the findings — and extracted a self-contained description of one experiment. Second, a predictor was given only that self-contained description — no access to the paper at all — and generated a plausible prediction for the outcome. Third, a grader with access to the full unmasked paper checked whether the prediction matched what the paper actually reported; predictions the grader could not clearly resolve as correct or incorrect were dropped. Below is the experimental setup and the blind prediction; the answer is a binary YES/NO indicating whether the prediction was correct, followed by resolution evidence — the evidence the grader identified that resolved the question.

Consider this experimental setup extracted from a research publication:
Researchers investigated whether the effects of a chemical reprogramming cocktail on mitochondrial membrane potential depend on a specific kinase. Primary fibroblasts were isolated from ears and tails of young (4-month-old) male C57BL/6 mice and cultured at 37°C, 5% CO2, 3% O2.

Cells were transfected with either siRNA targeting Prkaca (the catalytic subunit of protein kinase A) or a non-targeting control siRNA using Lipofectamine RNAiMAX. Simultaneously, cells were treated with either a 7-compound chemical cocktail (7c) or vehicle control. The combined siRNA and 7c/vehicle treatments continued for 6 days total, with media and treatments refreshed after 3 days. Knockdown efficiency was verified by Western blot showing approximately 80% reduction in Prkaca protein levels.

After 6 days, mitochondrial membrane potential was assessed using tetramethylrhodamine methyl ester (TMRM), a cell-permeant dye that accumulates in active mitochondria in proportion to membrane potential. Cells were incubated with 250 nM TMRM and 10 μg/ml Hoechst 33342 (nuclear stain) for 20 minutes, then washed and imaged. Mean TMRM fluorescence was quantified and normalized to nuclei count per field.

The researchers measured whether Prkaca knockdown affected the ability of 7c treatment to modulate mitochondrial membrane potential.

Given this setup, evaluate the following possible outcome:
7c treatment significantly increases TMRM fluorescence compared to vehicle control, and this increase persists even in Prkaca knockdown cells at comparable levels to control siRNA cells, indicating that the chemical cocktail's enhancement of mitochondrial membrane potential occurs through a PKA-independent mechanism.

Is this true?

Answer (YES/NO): YES